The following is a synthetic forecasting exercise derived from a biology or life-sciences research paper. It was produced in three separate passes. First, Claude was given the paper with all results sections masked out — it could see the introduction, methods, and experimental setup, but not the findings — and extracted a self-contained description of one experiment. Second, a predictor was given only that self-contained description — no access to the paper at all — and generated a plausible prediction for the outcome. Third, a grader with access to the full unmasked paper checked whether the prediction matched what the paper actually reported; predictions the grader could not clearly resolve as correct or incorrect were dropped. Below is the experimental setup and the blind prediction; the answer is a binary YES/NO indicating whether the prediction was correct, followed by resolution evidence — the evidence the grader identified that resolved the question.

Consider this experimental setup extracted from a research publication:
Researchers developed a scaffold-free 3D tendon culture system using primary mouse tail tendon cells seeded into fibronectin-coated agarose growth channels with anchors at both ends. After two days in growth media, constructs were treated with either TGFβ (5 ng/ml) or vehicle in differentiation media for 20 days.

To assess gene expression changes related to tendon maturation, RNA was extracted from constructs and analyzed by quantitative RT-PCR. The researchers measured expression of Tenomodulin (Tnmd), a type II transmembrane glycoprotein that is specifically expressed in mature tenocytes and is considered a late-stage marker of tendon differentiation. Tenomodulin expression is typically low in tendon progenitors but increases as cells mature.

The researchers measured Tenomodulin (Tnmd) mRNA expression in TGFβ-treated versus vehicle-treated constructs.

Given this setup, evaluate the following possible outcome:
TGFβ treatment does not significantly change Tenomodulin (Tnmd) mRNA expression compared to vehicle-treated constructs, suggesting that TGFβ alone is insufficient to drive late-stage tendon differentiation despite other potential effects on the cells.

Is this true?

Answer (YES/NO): YES